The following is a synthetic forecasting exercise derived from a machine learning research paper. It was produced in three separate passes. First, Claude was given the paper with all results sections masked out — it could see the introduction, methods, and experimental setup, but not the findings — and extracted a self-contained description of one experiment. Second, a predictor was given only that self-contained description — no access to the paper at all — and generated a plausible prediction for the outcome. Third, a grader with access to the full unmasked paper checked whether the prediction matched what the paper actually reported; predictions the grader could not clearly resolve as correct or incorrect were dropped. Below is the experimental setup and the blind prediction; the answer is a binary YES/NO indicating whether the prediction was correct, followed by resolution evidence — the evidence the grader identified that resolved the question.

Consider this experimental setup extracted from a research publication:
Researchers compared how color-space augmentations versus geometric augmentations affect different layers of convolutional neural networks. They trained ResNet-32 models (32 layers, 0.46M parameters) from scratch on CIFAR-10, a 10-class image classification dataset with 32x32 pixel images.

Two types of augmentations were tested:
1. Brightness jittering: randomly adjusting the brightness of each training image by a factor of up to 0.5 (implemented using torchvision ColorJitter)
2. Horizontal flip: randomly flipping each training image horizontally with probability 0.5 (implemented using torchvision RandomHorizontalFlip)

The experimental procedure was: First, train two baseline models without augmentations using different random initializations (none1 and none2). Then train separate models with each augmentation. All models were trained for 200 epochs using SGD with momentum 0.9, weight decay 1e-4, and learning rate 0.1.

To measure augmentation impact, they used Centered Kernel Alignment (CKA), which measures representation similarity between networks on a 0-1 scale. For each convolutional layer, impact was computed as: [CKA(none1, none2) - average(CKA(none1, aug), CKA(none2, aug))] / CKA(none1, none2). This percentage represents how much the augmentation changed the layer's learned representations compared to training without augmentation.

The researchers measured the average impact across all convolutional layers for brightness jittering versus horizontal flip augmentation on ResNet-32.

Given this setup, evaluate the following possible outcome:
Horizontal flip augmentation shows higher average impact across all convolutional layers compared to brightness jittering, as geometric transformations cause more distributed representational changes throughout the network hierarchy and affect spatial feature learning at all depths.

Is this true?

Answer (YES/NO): NO